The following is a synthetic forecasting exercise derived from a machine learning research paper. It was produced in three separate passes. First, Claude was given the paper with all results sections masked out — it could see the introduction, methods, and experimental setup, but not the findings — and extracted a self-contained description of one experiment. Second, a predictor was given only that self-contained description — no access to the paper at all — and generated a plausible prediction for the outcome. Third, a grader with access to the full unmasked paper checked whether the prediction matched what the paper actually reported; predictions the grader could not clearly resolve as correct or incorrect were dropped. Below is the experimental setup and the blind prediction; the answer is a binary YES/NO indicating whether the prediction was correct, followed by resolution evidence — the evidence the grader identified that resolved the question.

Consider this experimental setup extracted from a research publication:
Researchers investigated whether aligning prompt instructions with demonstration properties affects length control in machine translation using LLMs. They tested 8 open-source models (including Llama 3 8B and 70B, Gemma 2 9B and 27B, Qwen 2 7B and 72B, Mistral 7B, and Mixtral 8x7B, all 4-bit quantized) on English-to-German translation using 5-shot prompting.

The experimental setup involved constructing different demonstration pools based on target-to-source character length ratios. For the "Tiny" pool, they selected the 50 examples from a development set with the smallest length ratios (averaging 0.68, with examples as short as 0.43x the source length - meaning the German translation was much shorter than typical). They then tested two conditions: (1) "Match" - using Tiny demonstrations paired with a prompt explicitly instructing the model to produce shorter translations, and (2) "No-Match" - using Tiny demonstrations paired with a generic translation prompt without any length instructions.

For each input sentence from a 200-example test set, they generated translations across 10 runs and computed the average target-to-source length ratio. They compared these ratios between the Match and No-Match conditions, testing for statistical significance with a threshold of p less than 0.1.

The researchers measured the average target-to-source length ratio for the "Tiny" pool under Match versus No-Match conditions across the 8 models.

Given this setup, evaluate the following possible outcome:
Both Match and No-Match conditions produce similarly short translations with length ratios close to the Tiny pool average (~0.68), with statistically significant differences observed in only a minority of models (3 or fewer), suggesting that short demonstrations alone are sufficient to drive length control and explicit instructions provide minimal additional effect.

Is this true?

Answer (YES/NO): NO